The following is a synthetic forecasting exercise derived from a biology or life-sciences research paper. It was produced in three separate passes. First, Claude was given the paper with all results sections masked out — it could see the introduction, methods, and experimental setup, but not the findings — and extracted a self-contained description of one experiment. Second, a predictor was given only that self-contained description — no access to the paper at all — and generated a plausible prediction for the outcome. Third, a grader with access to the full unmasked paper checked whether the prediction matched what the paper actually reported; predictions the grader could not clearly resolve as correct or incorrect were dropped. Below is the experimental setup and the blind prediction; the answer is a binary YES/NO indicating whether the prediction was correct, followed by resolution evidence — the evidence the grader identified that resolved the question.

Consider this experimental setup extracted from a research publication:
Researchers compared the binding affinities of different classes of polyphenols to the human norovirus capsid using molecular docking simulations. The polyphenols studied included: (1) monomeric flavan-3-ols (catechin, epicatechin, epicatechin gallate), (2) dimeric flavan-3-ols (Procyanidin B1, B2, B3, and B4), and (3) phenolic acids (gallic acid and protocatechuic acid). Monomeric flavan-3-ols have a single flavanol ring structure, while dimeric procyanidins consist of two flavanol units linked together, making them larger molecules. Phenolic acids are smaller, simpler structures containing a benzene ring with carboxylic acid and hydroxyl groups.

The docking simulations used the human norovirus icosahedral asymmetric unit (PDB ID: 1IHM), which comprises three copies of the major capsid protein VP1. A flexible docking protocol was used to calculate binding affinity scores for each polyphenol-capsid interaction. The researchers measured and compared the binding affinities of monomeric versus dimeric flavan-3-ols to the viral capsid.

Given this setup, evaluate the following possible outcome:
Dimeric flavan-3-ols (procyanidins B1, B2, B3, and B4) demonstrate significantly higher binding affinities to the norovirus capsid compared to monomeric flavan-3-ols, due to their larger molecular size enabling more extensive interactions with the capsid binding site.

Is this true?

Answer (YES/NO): YES